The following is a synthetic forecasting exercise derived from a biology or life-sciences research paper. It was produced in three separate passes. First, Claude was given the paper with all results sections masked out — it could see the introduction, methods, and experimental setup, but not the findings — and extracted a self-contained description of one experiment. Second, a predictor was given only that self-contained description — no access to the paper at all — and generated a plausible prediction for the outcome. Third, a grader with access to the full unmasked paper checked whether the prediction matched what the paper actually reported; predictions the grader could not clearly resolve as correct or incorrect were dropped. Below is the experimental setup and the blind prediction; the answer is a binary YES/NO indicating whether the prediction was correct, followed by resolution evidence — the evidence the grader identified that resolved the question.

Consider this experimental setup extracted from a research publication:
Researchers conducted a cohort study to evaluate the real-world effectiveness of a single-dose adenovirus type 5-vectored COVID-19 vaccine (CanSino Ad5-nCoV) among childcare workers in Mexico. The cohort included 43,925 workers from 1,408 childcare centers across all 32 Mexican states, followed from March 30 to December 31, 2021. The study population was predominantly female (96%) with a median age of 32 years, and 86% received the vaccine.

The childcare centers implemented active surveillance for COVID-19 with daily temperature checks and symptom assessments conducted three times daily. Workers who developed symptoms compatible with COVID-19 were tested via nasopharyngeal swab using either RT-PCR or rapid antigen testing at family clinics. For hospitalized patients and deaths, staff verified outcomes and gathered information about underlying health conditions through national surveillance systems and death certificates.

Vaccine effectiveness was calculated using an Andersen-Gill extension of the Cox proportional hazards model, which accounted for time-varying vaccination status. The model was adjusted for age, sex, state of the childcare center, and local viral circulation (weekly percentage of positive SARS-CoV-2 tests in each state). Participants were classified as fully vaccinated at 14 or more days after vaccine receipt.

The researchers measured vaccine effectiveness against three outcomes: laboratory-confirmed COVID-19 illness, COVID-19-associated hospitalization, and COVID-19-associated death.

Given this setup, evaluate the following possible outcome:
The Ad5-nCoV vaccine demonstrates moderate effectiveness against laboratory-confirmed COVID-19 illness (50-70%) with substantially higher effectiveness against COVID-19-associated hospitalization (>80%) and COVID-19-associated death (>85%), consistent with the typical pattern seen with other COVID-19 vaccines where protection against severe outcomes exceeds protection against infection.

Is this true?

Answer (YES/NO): NO